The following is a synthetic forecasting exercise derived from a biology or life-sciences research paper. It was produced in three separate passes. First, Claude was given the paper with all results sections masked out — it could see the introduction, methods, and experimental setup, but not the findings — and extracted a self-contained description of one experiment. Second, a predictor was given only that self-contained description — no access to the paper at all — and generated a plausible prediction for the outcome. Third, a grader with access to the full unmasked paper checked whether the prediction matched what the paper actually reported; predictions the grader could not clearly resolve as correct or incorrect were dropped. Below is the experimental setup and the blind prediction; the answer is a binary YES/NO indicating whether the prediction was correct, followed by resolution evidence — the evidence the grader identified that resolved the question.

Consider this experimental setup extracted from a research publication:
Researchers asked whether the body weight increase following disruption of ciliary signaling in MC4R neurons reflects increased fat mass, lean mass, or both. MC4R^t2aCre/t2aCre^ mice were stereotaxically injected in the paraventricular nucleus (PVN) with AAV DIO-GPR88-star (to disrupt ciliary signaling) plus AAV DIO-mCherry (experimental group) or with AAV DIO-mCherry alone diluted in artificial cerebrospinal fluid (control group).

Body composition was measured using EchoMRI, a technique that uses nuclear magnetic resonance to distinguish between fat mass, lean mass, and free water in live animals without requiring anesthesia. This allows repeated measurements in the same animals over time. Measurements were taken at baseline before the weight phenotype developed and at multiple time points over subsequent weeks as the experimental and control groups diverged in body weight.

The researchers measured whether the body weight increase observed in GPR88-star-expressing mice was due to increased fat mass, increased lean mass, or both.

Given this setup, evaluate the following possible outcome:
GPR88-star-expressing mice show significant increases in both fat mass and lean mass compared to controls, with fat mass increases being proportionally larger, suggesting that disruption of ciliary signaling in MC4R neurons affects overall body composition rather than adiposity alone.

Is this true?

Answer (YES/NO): NO